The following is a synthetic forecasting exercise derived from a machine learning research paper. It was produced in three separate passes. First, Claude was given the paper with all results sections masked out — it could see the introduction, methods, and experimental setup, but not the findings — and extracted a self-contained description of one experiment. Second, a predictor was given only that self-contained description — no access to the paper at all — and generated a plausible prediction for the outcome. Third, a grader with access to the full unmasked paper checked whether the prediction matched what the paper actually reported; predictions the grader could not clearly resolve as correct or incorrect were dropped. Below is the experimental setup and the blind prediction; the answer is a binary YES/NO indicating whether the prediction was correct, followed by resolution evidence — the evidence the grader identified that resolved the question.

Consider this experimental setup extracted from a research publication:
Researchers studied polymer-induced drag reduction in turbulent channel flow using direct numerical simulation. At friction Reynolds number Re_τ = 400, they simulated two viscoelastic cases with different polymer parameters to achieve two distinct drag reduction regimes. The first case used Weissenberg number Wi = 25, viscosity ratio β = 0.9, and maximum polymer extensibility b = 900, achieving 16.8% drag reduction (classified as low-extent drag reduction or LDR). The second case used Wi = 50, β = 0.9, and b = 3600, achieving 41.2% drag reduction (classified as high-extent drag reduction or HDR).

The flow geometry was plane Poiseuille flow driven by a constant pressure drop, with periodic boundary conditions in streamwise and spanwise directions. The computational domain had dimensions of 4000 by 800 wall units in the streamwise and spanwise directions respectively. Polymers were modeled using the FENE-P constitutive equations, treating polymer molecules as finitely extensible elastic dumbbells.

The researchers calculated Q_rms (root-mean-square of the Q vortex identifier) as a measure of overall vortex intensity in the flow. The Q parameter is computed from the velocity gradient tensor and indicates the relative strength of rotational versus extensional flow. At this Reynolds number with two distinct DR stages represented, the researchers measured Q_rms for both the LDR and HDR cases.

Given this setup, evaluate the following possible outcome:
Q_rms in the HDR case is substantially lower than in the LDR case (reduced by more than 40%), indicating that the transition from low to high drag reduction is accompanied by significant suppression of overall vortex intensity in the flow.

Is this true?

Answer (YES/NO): YES